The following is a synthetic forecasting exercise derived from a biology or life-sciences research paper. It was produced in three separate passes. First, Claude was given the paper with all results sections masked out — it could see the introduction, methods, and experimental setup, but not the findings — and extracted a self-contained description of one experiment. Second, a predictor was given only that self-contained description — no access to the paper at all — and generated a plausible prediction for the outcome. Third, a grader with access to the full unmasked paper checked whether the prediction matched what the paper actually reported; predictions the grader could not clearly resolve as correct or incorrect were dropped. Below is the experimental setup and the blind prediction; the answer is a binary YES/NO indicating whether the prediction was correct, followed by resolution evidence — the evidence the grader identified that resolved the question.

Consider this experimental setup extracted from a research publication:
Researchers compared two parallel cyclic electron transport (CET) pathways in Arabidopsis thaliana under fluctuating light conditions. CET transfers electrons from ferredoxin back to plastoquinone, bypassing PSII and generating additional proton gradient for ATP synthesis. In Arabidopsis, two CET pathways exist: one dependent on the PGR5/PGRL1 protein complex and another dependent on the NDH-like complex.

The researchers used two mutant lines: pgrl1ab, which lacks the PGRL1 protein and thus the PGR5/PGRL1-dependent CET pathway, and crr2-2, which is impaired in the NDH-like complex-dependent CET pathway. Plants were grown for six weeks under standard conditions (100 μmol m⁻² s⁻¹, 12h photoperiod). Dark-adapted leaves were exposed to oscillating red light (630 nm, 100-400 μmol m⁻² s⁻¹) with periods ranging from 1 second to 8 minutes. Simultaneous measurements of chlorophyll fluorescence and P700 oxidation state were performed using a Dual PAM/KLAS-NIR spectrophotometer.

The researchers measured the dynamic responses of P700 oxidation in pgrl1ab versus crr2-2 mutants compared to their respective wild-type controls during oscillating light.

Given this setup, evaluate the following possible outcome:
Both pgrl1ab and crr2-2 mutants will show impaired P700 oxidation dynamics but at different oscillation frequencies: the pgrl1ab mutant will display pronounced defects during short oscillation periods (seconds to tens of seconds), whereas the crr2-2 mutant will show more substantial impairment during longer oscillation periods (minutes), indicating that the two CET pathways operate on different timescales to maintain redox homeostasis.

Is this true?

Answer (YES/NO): NO